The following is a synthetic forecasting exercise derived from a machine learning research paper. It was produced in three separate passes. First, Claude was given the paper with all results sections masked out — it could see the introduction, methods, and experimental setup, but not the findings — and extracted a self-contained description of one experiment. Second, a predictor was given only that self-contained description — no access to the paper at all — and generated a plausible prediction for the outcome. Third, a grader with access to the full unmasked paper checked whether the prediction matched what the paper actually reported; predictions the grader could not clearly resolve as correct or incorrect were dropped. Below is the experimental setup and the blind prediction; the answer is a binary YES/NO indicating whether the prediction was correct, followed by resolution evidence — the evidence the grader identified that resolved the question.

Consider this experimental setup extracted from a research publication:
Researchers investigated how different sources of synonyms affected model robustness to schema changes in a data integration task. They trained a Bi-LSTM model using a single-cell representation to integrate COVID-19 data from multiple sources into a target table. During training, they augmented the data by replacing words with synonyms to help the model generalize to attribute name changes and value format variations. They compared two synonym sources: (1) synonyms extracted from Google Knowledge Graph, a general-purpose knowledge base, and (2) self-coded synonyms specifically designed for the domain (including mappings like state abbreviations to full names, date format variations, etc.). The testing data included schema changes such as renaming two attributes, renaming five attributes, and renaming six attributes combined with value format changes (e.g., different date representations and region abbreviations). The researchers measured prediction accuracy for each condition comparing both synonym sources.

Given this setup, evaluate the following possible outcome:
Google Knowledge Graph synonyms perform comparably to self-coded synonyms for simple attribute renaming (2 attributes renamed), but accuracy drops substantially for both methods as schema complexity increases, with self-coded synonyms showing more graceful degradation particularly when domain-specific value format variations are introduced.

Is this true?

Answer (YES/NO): NO